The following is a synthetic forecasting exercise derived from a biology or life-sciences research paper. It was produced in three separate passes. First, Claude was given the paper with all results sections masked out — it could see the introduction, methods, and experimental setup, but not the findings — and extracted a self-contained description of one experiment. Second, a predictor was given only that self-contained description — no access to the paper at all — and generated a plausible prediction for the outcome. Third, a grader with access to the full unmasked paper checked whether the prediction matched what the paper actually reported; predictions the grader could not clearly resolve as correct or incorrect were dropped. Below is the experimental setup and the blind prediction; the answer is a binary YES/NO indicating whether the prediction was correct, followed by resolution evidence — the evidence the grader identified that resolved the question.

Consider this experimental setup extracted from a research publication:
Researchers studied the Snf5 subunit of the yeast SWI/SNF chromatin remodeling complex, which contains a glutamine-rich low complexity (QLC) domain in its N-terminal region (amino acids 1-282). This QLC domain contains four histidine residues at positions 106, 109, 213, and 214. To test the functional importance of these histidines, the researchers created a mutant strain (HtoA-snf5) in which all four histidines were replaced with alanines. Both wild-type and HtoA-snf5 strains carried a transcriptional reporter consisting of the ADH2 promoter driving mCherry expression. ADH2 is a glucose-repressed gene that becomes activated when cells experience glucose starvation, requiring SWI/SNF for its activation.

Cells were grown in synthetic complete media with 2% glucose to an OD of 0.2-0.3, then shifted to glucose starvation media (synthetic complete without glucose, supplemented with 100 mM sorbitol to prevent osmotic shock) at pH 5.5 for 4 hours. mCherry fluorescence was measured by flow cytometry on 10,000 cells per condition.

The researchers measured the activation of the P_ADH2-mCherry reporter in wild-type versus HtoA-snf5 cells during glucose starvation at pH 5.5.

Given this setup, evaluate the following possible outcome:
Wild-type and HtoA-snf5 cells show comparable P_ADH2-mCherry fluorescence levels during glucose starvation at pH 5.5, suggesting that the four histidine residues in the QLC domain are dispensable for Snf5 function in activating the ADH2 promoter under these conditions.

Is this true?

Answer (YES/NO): NO